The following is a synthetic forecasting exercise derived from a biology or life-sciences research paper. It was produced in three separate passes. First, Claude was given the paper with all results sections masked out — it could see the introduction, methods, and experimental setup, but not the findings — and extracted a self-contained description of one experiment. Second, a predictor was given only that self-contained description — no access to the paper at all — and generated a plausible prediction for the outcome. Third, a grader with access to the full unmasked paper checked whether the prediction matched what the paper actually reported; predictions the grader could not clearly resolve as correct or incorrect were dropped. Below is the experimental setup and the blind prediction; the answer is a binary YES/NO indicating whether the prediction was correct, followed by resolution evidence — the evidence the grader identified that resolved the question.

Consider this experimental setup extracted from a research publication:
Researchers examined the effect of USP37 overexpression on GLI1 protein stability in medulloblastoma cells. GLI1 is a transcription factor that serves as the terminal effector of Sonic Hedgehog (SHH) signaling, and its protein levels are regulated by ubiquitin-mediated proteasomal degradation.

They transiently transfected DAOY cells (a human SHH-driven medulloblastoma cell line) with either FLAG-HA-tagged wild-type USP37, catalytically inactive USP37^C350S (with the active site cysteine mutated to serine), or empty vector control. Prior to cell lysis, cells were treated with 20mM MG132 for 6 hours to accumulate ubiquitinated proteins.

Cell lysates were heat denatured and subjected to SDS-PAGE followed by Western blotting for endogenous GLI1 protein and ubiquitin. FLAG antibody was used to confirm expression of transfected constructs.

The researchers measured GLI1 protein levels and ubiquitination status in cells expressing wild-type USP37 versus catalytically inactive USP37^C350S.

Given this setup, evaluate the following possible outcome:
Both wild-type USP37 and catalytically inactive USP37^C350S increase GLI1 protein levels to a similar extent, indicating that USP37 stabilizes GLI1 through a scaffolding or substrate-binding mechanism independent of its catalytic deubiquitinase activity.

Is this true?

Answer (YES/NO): NO